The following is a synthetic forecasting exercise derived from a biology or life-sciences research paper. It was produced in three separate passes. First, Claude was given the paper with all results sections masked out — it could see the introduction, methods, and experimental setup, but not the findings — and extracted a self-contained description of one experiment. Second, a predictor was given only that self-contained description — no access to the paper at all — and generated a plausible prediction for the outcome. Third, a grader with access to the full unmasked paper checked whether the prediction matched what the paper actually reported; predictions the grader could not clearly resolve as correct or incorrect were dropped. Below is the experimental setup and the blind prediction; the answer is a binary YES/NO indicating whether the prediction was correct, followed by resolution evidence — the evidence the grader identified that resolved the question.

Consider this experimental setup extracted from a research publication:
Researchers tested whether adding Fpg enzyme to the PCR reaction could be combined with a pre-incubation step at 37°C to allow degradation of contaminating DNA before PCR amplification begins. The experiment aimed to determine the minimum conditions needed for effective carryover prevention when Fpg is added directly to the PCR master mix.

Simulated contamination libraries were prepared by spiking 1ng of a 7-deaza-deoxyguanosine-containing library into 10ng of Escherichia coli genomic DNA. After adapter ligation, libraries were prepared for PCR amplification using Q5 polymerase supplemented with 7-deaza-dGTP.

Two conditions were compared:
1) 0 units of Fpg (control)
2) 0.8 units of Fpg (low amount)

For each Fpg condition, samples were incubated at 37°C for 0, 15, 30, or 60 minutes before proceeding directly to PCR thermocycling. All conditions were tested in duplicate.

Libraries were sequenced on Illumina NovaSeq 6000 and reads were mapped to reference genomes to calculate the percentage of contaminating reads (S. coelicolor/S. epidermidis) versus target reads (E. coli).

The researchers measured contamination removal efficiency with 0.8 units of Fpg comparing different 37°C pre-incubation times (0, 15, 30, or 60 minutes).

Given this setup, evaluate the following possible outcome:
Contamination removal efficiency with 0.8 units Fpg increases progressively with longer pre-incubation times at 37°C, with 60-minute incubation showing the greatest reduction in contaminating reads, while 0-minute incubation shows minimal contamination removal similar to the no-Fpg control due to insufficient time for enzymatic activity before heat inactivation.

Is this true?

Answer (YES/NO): NO